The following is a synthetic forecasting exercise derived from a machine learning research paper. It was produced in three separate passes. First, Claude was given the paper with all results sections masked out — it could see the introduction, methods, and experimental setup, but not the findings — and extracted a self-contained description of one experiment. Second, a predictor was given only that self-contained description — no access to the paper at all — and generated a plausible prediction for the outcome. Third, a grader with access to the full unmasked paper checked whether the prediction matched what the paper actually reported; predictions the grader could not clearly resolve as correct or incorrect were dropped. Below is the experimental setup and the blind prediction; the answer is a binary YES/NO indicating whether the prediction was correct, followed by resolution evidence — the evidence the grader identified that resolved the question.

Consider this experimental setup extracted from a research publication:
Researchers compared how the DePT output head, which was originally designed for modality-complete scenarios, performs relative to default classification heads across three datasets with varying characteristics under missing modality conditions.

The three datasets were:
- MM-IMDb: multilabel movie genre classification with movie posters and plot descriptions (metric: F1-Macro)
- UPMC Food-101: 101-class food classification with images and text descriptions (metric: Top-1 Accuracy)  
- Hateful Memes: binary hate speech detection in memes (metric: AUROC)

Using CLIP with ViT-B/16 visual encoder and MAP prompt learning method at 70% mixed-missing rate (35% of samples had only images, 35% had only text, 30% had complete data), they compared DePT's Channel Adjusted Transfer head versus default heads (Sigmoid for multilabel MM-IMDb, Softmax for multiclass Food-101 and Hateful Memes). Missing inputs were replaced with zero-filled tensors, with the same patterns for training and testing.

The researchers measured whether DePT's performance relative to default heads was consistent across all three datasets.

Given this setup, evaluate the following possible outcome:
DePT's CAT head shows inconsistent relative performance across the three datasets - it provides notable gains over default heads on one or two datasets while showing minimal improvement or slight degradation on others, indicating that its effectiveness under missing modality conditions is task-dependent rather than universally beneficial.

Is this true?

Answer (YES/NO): NO